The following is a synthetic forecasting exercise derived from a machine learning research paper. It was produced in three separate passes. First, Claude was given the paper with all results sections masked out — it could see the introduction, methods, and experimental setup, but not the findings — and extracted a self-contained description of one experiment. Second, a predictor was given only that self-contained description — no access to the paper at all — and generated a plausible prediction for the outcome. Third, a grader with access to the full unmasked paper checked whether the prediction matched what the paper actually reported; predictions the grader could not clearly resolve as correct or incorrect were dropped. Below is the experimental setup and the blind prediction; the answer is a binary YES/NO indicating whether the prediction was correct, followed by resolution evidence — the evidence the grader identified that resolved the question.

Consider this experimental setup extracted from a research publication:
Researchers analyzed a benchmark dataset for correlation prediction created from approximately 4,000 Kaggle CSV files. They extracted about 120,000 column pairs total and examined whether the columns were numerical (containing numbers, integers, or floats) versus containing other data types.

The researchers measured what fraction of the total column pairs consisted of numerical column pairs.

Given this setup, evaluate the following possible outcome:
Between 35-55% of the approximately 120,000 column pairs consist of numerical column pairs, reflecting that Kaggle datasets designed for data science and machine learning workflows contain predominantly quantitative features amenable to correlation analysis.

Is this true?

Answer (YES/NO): YES